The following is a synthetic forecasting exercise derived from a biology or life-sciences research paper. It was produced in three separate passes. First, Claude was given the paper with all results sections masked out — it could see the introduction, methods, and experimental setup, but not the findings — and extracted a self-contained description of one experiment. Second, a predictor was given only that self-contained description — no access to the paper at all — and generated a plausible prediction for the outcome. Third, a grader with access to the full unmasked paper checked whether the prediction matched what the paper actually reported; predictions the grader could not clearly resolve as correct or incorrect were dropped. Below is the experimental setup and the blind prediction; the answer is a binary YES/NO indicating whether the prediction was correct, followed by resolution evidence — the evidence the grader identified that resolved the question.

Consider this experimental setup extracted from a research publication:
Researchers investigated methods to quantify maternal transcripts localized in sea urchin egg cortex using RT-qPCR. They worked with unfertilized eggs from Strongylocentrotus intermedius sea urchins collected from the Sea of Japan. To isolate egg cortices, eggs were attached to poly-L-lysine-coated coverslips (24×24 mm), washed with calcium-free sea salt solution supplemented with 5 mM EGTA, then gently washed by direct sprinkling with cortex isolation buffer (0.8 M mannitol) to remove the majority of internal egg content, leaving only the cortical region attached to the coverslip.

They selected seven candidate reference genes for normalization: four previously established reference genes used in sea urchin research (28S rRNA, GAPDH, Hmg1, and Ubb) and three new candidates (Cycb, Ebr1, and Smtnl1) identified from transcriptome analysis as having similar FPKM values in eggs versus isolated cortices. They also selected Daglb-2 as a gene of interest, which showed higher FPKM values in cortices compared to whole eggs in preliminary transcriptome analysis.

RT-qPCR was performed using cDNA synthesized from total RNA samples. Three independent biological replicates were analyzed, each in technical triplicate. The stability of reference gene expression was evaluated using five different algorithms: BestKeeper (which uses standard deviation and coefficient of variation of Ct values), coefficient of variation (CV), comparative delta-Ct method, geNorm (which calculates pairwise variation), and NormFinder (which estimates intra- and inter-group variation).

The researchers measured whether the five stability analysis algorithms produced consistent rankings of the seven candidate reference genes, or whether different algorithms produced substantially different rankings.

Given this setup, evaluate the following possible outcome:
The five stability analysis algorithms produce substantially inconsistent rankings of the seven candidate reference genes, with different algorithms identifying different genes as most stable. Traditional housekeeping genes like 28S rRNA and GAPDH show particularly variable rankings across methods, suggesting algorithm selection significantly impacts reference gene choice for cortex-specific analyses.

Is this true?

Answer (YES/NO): NO